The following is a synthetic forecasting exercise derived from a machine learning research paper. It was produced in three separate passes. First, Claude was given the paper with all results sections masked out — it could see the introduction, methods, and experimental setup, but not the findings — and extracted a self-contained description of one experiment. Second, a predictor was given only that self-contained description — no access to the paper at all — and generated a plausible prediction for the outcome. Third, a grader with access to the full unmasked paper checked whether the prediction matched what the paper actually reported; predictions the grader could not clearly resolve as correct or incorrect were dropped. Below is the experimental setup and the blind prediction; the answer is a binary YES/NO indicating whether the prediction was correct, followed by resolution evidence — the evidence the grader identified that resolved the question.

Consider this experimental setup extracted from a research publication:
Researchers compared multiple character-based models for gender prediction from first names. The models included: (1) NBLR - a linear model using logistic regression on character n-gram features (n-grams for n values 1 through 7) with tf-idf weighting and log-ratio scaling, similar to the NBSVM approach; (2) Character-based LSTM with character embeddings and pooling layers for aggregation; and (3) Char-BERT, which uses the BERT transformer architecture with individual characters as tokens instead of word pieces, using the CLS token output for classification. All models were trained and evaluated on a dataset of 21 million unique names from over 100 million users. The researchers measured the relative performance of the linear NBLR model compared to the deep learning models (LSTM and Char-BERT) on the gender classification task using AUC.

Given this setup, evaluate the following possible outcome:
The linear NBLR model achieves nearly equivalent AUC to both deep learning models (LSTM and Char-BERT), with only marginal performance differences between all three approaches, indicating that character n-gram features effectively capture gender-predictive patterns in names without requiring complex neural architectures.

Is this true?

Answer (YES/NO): YES